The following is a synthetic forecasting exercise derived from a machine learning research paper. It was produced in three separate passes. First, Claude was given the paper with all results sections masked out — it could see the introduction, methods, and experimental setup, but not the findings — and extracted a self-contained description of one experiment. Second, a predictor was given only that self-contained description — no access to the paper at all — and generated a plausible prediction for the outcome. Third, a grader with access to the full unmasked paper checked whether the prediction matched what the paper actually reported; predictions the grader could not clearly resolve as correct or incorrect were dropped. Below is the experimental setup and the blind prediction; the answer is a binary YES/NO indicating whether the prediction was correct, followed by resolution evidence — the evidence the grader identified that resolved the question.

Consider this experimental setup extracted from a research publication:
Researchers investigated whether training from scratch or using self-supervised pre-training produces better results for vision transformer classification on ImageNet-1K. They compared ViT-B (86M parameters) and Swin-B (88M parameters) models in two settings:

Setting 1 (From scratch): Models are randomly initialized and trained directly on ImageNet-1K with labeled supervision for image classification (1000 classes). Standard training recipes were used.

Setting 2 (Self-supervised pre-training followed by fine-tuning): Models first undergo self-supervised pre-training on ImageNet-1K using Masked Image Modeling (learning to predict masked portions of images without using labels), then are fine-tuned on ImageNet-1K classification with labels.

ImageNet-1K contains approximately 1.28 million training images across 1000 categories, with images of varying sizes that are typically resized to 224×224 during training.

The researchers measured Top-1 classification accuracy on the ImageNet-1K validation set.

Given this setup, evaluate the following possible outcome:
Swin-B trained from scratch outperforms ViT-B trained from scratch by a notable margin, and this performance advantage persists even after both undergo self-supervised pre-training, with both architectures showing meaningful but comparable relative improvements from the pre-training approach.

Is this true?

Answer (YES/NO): NO